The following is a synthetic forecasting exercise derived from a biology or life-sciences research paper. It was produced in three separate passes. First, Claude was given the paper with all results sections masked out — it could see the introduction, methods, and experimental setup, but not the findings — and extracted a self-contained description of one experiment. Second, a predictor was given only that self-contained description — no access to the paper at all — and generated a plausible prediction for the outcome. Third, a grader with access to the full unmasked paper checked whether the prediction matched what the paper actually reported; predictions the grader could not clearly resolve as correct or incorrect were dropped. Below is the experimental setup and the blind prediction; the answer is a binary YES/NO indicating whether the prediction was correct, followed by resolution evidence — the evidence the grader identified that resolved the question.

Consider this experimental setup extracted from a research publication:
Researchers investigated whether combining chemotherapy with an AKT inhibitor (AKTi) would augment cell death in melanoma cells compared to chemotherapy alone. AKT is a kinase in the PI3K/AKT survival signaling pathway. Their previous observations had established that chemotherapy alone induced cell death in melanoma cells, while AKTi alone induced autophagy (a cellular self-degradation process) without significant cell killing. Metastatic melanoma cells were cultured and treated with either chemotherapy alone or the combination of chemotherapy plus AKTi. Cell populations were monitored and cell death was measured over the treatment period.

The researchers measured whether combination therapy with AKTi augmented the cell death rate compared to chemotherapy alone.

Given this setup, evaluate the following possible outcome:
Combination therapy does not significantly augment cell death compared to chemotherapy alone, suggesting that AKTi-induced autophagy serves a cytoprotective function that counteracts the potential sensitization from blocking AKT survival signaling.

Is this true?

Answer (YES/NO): NO